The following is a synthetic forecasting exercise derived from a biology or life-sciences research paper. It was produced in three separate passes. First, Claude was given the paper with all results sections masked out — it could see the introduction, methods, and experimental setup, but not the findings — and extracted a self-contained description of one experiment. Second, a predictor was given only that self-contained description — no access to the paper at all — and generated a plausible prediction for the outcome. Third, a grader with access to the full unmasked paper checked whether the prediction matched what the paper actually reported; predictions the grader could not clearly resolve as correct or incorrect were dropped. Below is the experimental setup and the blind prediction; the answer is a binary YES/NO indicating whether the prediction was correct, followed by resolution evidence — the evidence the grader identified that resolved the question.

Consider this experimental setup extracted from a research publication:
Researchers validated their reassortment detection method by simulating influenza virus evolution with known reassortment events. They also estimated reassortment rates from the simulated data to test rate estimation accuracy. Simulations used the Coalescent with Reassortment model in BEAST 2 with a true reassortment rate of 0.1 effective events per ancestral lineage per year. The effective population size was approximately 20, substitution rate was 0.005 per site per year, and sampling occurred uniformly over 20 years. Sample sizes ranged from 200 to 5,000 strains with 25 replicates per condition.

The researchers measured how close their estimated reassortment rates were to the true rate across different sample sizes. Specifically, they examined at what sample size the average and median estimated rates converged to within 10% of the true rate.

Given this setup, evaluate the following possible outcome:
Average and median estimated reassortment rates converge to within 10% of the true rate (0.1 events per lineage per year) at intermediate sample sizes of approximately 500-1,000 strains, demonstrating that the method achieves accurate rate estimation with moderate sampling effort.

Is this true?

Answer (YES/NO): NO